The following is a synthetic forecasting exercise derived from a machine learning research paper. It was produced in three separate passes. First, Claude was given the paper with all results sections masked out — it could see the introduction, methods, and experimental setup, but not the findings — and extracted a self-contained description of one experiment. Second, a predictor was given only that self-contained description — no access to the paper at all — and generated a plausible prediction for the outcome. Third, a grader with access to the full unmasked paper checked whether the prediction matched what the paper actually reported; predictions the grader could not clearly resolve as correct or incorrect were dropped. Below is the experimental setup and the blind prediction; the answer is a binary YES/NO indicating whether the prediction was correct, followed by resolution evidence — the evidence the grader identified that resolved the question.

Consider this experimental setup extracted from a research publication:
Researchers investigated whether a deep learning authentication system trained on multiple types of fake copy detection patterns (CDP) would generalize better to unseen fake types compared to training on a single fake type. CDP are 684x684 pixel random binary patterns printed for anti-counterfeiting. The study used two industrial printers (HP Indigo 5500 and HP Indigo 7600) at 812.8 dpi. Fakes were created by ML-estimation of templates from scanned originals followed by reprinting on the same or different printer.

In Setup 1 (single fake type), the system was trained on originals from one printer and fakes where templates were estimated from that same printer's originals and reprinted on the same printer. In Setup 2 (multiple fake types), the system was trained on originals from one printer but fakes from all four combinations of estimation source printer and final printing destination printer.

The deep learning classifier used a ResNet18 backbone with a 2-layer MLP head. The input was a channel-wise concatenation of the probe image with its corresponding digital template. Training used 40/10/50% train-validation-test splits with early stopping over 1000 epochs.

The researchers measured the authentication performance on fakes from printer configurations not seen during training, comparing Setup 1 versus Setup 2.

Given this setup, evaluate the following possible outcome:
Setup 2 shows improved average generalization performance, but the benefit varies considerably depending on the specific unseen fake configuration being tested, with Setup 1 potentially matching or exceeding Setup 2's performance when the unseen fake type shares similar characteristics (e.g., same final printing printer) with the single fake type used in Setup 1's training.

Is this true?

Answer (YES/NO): NO